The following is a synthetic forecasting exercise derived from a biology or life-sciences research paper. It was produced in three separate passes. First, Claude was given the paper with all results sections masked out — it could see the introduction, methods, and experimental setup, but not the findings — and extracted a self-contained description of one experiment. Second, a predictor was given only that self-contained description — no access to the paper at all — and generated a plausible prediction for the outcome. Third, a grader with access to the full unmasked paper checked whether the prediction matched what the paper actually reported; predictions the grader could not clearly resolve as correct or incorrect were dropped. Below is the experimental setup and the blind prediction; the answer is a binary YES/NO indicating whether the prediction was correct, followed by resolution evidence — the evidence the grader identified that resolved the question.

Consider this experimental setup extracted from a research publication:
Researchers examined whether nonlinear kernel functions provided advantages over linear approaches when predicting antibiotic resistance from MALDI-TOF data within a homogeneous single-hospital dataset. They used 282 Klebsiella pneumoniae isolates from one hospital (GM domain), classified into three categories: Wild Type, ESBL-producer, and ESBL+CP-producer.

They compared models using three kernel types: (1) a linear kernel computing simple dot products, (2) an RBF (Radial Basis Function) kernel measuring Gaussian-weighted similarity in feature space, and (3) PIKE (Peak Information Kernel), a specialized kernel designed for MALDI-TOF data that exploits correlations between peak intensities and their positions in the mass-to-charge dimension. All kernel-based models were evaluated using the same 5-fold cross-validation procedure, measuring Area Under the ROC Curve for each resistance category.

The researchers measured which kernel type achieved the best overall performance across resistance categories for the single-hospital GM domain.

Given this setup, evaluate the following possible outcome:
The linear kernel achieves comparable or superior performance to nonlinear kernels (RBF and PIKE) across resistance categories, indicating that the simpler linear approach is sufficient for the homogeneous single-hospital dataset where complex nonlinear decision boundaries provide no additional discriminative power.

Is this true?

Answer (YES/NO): NO